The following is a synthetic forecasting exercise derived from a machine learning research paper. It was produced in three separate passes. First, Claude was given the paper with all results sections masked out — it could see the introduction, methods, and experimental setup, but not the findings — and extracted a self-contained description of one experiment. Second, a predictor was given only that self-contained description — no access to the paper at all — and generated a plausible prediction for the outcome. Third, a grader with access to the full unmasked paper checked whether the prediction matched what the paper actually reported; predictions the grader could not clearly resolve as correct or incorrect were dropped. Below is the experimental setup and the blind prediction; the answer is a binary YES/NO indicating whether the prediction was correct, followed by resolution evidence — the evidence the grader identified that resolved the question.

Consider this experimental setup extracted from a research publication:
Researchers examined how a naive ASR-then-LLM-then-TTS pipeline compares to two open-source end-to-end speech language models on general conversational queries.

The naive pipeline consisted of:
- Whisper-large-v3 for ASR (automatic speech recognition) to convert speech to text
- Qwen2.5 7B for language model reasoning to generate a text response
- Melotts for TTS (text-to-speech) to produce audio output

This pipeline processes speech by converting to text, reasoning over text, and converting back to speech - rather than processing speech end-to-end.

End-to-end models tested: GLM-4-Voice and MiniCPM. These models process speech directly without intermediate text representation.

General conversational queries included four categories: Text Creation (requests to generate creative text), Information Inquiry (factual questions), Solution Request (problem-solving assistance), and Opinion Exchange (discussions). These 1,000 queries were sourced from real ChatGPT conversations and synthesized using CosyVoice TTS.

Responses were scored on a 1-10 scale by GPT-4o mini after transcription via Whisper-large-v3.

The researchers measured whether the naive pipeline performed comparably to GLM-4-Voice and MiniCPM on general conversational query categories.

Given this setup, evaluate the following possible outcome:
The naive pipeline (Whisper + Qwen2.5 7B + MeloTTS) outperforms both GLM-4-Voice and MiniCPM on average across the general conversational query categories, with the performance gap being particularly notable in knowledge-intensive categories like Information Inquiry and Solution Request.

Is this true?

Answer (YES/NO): NO